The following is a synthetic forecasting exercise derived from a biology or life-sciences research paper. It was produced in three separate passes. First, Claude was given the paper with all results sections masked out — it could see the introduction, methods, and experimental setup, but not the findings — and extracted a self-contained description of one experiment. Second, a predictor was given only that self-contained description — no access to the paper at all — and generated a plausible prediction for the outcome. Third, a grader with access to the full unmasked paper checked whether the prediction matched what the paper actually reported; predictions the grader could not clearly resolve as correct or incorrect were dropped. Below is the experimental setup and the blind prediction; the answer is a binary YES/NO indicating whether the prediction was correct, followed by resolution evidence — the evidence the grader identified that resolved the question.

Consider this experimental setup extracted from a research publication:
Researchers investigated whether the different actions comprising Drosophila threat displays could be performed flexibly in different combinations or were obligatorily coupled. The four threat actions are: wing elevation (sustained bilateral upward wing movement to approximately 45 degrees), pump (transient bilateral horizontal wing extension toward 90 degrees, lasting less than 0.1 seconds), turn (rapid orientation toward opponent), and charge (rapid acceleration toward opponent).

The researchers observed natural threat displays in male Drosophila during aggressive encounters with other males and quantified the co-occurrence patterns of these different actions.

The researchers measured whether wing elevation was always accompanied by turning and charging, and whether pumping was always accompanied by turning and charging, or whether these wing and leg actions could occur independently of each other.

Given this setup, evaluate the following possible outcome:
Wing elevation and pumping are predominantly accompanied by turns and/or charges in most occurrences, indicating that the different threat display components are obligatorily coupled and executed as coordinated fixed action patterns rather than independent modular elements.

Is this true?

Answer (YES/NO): NO